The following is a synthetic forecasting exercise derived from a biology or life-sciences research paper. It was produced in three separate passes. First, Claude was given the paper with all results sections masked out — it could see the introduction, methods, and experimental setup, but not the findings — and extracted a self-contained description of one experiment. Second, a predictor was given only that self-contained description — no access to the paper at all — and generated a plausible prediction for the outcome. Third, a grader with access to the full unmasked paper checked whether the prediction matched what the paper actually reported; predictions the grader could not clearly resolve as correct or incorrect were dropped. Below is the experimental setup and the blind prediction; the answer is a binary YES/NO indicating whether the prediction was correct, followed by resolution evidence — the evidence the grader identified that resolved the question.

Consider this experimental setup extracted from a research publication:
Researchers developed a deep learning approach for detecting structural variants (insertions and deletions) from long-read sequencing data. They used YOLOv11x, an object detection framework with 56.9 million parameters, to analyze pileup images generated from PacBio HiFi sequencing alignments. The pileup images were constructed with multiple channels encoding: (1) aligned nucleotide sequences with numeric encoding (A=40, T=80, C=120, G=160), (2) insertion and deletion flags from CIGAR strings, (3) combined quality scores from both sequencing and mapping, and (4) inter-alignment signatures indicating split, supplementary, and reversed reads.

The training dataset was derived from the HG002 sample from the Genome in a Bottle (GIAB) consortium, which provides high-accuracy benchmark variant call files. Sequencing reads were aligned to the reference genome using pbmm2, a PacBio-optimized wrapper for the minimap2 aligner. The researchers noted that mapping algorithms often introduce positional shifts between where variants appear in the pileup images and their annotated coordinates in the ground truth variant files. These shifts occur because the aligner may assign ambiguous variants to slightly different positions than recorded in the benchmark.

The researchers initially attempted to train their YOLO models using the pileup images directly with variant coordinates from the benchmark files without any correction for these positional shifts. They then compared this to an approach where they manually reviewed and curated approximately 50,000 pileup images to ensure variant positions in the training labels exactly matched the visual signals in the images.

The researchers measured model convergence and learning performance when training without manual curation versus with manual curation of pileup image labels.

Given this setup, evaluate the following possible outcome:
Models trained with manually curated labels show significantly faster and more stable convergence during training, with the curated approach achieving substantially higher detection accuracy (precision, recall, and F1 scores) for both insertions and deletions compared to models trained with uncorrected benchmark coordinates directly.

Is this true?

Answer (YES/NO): NO